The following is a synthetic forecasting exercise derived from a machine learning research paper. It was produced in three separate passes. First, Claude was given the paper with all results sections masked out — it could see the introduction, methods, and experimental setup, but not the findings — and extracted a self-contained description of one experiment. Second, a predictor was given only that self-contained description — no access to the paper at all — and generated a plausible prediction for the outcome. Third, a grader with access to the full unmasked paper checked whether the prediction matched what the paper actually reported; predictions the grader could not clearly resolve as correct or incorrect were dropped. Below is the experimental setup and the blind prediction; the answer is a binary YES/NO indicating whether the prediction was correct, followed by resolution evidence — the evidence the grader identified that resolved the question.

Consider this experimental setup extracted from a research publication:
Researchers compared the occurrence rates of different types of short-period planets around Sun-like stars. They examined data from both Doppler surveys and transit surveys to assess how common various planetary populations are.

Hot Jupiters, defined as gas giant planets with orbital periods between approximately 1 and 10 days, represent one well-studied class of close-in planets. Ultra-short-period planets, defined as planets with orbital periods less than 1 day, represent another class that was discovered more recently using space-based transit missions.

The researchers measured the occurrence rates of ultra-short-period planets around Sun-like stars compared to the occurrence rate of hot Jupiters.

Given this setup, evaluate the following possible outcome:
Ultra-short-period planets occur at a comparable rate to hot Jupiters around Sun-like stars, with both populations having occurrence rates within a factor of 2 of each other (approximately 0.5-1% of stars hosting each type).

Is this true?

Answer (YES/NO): YES